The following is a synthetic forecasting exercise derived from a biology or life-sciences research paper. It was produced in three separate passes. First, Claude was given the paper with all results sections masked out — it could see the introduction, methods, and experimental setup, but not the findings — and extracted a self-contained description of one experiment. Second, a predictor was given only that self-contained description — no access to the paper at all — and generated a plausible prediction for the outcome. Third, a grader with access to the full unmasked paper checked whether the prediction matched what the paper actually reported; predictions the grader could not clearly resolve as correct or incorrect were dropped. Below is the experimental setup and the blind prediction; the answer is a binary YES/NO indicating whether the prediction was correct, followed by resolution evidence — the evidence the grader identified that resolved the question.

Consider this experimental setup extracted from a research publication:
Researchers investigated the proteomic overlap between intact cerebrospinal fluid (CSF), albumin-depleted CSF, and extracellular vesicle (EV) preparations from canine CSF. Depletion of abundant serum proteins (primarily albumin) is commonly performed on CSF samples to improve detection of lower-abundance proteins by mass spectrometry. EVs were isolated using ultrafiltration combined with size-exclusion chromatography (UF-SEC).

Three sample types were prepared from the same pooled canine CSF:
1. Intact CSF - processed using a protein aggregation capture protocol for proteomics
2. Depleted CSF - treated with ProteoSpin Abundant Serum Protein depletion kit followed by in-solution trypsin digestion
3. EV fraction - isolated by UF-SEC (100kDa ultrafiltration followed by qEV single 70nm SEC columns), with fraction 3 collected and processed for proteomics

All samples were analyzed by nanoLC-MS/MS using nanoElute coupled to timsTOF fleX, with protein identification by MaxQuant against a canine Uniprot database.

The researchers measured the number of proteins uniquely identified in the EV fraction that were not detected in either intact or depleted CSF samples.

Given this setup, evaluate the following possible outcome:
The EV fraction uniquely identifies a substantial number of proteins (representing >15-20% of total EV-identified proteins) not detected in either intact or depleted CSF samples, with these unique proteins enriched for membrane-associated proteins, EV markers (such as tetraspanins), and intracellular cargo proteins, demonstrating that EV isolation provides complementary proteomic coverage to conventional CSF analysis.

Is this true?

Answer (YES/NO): NO